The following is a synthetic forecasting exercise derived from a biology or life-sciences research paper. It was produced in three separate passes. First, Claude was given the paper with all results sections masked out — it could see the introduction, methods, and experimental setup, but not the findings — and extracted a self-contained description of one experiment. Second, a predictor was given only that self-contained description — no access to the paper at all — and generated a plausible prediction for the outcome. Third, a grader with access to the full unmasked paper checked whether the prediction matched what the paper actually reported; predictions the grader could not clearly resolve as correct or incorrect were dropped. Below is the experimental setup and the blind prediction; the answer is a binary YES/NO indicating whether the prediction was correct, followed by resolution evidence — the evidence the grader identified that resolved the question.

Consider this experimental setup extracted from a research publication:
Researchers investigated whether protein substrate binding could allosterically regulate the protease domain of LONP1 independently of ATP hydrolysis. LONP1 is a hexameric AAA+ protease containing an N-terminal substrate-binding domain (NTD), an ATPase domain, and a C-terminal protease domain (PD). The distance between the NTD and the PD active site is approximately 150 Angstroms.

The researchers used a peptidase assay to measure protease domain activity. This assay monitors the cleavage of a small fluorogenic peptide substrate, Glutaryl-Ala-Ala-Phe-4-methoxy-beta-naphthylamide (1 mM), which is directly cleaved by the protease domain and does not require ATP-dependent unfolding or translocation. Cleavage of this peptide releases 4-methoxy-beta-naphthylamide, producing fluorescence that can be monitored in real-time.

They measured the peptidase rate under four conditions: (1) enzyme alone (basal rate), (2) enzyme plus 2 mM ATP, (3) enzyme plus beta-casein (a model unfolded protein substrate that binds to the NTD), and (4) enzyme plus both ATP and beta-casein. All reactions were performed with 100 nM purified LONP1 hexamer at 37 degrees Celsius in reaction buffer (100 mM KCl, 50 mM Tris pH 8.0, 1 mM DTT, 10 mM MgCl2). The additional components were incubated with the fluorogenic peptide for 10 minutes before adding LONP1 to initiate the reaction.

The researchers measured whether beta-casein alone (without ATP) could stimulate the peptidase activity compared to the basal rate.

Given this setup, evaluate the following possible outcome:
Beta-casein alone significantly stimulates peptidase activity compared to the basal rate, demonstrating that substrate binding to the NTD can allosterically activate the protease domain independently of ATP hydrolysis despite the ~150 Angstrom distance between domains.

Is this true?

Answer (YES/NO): YES